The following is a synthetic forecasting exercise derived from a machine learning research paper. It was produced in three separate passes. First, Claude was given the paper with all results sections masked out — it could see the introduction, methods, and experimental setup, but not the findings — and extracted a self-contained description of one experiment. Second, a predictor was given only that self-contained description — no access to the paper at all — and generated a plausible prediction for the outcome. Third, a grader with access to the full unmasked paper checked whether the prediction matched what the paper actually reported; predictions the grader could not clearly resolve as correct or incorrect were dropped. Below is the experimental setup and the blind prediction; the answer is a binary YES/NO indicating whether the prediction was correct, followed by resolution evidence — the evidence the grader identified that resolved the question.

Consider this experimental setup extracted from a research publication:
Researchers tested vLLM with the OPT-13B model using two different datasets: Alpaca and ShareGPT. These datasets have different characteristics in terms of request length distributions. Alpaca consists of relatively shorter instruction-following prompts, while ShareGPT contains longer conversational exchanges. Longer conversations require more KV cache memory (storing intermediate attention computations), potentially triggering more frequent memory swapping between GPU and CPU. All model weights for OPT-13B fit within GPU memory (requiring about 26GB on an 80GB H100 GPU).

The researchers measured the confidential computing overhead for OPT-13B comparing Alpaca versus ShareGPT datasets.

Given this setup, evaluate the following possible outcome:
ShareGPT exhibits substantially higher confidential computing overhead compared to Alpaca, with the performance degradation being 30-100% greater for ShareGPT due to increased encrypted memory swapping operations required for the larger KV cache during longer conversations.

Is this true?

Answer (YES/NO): NO